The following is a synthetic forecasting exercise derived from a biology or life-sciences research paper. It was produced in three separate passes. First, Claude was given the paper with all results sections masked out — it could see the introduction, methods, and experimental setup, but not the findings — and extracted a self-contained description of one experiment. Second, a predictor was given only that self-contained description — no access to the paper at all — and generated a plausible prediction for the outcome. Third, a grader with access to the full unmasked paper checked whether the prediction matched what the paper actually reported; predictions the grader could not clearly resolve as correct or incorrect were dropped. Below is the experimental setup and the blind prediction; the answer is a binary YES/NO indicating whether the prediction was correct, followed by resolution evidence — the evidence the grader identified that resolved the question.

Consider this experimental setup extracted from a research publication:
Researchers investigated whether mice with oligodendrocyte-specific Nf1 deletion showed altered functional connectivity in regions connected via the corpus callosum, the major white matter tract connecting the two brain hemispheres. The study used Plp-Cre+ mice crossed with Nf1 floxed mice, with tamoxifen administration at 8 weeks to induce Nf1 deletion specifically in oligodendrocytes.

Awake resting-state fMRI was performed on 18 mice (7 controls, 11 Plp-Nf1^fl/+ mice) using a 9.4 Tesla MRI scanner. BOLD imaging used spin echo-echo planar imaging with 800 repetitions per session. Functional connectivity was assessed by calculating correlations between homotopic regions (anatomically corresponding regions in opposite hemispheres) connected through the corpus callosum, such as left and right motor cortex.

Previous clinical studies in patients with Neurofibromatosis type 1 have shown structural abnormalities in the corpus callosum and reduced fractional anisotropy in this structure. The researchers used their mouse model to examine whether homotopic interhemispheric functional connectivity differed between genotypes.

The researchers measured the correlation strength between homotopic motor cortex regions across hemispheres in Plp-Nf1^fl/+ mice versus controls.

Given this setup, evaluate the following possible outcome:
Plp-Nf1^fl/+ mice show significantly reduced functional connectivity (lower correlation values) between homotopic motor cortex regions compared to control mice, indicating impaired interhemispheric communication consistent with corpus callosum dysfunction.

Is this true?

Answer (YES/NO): YES